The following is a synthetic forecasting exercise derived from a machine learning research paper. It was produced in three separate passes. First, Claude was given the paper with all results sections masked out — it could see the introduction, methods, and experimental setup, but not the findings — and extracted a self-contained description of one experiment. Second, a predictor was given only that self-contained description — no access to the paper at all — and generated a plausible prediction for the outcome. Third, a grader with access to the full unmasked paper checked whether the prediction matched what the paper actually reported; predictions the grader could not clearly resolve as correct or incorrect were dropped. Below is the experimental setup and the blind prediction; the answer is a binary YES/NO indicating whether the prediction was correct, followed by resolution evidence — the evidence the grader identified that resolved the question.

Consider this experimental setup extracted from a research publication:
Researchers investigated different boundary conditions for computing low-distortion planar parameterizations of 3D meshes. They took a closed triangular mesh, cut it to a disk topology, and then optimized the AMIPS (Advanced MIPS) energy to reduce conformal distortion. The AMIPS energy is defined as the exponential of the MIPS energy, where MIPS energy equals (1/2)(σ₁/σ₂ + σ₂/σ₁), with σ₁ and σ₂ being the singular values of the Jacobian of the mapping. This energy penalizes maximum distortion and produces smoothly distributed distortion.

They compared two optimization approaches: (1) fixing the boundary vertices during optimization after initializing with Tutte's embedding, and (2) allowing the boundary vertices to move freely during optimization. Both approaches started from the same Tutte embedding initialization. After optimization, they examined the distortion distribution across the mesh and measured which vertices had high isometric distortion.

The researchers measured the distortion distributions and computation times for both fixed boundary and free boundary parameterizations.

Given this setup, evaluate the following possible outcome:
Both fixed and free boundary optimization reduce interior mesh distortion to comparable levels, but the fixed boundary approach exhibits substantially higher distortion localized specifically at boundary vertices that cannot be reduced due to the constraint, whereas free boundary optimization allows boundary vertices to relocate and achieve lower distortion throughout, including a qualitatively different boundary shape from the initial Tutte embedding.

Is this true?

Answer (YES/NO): NO